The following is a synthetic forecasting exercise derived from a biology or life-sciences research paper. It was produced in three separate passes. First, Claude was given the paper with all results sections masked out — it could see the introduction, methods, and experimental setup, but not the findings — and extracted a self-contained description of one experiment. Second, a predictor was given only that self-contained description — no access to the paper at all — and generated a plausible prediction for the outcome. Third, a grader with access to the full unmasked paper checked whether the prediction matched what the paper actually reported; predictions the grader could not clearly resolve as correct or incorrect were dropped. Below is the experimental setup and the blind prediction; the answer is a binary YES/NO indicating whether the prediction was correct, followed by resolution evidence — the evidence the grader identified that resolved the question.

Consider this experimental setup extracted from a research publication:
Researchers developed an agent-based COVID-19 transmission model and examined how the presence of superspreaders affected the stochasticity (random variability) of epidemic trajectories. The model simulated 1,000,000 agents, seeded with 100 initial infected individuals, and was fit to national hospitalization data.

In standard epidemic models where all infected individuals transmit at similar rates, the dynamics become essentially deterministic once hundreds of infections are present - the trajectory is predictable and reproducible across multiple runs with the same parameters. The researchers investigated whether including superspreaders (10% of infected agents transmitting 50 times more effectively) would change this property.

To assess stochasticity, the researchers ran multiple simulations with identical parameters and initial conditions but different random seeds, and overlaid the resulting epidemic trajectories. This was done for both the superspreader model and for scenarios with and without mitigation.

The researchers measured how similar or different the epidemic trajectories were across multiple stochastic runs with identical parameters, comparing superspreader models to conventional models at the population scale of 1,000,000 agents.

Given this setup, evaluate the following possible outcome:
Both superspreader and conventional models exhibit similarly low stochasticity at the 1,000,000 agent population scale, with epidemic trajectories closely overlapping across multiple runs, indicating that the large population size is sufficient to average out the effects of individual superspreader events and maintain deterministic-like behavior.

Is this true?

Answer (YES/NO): NO